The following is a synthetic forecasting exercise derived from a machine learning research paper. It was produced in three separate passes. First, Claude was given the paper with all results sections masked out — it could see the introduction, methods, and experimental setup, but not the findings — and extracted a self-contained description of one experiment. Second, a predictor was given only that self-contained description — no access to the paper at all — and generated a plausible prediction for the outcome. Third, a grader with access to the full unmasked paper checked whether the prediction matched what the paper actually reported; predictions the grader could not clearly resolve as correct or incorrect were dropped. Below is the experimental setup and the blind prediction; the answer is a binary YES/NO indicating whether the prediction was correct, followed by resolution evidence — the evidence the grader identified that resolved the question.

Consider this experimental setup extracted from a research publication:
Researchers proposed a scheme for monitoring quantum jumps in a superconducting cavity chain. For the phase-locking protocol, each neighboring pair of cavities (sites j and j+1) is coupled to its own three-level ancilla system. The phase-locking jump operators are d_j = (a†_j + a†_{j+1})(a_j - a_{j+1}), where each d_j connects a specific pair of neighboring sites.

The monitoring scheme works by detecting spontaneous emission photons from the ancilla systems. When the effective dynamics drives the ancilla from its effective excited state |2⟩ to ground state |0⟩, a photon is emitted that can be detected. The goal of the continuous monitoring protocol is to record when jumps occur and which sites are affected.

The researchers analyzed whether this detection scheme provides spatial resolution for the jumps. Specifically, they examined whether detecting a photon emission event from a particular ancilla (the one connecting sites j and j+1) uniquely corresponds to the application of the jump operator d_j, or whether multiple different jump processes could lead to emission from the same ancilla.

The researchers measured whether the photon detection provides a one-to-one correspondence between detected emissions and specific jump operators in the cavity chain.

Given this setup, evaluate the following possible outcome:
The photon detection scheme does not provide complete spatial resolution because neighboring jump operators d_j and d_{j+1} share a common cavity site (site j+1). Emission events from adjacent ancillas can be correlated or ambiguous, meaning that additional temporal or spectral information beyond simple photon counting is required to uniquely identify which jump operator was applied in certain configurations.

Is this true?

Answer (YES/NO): NO